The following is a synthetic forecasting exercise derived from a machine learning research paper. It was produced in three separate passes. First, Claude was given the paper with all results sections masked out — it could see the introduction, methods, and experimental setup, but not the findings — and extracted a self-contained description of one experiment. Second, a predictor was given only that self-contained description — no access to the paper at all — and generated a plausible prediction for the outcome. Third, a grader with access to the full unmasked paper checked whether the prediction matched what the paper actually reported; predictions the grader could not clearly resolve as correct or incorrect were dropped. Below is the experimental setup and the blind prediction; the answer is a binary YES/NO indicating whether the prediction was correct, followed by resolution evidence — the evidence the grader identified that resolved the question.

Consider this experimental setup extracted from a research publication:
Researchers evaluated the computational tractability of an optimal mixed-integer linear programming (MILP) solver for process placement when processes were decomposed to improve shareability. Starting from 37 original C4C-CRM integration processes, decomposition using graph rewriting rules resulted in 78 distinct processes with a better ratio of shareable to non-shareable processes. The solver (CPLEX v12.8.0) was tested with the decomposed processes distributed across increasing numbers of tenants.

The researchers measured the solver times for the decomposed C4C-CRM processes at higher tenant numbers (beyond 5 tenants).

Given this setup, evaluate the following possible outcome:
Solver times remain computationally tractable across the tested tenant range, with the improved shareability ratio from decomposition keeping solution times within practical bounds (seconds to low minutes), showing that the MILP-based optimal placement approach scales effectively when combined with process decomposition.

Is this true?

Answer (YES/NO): NO